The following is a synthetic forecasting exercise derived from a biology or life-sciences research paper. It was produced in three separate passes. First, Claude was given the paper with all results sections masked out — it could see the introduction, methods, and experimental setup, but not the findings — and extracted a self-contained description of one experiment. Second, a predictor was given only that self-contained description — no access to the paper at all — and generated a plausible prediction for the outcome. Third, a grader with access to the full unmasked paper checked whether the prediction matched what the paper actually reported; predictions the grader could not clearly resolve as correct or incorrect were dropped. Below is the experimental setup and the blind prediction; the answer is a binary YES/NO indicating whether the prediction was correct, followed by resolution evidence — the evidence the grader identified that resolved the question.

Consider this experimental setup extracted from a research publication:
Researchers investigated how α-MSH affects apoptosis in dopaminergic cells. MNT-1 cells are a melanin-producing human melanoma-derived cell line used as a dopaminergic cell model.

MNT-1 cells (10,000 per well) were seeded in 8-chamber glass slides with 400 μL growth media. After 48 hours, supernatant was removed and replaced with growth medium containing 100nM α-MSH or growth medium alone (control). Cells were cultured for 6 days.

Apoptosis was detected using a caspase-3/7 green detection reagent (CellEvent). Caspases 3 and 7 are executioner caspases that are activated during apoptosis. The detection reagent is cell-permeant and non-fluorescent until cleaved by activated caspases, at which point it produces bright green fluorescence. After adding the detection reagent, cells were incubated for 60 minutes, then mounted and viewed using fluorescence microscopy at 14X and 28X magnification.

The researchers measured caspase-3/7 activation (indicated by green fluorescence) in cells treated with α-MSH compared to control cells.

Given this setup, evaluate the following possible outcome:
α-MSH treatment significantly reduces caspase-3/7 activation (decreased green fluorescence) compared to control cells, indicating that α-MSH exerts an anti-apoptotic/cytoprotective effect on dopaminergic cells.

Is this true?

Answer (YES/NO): NO